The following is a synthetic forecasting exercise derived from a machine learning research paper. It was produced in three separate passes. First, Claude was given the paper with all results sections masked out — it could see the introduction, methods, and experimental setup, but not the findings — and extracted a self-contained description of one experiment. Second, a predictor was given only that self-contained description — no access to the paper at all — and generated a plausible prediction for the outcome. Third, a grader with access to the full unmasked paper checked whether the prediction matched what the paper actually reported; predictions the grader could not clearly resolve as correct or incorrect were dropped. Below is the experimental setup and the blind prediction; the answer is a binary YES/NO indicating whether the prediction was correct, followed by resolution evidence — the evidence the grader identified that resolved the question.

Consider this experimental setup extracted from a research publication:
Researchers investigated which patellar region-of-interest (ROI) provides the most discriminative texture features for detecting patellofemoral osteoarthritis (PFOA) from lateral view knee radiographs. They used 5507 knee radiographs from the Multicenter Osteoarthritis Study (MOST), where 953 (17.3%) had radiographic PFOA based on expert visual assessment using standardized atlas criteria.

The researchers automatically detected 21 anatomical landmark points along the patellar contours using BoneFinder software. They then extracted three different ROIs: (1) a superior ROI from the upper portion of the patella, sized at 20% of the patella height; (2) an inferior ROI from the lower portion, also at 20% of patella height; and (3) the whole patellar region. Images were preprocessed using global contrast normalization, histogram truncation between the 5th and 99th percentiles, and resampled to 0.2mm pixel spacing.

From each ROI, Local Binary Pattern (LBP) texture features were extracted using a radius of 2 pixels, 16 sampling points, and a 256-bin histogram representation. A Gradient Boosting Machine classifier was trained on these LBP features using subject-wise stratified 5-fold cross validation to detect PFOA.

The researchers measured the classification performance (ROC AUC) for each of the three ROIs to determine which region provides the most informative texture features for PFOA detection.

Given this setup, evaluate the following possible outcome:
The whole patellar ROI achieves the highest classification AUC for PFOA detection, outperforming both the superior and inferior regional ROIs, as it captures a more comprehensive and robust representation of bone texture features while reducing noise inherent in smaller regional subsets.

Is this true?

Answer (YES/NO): NO